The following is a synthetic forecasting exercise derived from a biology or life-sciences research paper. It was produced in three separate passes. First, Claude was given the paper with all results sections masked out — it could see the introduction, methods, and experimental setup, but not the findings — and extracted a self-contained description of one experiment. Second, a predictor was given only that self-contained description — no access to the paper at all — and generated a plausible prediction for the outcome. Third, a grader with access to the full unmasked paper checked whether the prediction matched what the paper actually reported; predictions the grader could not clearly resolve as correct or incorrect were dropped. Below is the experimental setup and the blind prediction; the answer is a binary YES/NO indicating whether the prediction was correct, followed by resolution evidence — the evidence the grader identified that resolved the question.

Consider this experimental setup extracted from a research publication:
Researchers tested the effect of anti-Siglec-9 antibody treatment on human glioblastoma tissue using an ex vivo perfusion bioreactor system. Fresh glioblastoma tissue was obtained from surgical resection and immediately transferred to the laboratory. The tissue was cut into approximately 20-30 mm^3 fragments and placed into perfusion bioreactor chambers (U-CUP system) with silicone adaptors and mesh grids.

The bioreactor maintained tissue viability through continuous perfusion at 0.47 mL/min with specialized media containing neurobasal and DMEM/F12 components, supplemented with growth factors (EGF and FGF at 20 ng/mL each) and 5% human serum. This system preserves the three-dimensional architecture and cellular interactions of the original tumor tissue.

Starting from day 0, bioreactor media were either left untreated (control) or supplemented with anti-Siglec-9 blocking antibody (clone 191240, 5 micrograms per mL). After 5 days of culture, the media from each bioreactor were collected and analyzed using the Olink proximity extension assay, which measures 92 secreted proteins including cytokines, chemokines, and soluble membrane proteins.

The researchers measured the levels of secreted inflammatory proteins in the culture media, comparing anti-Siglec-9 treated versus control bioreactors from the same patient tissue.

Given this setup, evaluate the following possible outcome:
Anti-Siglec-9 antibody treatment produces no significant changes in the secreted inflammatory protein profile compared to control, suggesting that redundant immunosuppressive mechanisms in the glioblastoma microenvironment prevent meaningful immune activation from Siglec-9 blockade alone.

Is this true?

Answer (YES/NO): NO